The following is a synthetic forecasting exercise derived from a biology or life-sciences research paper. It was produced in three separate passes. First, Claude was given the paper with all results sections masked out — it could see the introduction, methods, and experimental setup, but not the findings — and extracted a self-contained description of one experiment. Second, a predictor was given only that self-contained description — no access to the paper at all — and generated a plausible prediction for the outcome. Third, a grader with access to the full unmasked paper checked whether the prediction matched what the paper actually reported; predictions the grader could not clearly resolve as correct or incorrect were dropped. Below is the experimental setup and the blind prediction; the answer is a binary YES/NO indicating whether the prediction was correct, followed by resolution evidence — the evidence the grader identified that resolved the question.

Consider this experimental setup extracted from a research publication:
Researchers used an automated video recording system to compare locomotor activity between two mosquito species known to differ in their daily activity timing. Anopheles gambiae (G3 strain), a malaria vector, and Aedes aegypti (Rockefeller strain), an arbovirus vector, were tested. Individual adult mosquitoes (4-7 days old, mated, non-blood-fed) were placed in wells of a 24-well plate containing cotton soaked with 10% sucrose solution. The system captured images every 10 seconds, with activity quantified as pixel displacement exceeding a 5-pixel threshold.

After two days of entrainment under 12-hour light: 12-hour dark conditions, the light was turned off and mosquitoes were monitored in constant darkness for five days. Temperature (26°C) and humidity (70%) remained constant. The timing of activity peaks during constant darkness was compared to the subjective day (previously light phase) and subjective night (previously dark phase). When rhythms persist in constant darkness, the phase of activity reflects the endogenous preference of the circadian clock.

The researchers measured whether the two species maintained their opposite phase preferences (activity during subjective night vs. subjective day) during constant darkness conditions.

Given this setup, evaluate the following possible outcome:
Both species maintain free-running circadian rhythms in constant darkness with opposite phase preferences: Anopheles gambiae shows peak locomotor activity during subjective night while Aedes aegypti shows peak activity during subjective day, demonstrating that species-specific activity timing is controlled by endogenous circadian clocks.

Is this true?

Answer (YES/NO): NO